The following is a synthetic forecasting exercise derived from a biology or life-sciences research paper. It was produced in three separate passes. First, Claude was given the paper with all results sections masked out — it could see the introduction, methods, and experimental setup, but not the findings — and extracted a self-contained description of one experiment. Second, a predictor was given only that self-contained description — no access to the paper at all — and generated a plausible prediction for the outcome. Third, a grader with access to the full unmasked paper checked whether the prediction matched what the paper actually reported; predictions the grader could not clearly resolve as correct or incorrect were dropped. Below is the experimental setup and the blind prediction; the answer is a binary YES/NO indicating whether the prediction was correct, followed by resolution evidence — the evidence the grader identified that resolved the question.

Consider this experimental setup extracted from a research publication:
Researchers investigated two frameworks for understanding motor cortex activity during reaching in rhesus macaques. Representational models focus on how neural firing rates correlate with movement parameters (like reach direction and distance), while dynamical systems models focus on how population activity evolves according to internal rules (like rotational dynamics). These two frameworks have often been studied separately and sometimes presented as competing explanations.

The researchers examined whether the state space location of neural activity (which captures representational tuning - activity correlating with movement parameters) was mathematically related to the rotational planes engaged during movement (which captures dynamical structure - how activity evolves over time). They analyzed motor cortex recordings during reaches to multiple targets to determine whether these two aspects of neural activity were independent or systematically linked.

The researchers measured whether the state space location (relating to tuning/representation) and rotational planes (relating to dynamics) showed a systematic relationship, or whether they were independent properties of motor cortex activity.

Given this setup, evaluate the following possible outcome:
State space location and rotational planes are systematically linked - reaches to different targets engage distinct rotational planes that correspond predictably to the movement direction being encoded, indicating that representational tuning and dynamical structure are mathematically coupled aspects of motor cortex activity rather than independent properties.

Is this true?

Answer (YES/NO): YES